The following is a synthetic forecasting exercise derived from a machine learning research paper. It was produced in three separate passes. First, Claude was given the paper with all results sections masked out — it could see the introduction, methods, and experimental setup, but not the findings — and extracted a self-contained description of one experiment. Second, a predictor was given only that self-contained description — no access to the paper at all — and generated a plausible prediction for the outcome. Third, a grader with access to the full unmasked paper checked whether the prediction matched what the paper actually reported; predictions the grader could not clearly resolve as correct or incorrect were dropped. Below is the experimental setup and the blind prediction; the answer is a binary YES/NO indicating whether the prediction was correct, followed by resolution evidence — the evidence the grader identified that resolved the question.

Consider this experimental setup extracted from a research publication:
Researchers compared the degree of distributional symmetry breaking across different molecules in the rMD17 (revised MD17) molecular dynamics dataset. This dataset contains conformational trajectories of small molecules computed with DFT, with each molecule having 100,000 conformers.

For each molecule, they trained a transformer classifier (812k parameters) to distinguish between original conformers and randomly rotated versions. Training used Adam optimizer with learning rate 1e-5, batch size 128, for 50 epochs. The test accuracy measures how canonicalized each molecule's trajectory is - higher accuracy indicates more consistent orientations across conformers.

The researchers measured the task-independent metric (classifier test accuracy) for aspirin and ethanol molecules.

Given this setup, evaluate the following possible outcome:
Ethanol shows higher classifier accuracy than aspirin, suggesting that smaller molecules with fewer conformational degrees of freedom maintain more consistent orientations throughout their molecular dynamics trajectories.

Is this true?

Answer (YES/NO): NO